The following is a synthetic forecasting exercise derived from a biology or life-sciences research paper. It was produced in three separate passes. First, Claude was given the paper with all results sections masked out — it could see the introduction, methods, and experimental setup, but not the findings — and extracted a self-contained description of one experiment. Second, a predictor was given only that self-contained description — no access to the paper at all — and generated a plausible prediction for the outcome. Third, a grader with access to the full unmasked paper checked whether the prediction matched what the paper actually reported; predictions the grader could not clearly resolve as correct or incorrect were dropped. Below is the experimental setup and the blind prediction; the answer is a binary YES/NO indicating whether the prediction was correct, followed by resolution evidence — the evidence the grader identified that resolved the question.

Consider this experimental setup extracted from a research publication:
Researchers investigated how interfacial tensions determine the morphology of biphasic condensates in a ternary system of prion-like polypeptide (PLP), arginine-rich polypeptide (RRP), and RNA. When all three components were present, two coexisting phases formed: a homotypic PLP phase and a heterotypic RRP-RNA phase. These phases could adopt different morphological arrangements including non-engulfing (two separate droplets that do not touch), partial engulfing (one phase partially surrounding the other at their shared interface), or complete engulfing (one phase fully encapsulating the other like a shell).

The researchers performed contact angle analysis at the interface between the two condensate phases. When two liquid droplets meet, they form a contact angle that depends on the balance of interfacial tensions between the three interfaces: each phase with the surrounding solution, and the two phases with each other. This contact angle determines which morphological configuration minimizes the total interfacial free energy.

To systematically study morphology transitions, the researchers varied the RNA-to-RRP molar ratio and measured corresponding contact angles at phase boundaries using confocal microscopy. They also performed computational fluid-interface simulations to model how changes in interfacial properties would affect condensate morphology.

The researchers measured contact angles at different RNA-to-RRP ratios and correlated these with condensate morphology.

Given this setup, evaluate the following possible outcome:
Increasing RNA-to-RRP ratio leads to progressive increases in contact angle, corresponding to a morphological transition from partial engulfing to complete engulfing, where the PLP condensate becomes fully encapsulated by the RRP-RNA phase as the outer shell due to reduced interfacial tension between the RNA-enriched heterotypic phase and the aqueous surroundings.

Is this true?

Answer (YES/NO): NO